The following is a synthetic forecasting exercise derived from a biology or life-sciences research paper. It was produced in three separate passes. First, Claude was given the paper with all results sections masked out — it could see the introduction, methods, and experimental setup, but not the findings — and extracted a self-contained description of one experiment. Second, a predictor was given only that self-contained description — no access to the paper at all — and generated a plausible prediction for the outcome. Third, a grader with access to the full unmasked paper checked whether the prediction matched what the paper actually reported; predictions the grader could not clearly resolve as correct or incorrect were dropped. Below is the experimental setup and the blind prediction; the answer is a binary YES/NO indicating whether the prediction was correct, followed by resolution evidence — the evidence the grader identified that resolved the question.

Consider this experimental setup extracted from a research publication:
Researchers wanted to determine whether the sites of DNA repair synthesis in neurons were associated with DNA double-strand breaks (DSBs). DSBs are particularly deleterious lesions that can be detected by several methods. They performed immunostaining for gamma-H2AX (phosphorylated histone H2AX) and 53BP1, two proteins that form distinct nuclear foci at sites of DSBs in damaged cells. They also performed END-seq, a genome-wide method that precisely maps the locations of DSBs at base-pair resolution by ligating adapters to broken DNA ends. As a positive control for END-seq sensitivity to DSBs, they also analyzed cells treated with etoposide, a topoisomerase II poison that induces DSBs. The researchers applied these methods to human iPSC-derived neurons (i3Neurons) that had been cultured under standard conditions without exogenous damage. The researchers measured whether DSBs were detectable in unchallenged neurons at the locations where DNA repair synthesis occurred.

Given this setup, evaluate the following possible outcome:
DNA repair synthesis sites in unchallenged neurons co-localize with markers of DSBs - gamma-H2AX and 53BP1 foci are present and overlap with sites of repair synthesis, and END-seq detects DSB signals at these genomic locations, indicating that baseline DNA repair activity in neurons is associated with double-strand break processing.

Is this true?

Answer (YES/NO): NO